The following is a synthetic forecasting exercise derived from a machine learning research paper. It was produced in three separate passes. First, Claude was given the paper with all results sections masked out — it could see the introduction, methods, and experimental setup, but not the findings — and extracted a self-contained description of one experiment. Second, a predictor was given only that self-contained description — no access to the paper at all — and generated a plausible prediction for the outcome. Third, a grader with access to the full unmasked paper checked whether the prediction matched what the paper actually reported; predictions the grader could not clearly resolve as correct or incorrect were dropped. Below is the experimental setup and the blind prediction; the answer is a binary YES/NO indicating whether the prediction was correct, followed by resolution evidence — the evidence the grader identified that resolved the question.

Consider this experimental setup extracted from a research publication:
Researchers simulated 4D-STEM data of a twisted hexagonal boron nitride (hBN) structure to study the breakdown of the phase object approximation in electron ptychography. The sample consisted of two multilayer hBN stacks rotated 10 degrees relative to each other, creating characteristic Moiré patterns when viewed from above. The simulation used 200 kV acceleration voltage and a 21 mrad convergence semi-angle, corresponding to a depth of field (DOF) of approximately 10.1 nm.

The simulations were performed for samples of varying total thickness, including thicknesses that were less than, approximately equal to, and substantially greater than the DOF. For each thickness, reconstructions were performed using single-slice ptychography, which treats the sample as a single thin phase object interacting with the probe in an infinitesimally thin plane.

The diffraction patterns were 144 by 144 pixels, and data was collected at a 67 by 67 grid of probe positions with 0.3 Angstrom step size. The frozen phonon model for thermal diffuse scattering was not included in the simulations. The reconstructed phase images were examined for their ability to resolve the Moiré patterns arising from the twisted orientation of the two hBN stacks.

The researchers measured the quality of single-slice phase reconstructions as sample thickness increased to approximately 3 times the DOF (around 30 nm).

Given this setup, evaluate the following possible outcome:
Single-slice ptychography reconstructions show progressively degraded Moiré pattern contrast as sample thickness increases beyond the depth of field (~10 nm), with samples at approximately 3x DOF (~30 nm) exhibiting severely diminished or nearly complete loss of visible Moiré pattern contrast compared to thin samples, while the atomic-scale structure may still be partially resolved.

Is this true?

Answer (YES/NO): YES